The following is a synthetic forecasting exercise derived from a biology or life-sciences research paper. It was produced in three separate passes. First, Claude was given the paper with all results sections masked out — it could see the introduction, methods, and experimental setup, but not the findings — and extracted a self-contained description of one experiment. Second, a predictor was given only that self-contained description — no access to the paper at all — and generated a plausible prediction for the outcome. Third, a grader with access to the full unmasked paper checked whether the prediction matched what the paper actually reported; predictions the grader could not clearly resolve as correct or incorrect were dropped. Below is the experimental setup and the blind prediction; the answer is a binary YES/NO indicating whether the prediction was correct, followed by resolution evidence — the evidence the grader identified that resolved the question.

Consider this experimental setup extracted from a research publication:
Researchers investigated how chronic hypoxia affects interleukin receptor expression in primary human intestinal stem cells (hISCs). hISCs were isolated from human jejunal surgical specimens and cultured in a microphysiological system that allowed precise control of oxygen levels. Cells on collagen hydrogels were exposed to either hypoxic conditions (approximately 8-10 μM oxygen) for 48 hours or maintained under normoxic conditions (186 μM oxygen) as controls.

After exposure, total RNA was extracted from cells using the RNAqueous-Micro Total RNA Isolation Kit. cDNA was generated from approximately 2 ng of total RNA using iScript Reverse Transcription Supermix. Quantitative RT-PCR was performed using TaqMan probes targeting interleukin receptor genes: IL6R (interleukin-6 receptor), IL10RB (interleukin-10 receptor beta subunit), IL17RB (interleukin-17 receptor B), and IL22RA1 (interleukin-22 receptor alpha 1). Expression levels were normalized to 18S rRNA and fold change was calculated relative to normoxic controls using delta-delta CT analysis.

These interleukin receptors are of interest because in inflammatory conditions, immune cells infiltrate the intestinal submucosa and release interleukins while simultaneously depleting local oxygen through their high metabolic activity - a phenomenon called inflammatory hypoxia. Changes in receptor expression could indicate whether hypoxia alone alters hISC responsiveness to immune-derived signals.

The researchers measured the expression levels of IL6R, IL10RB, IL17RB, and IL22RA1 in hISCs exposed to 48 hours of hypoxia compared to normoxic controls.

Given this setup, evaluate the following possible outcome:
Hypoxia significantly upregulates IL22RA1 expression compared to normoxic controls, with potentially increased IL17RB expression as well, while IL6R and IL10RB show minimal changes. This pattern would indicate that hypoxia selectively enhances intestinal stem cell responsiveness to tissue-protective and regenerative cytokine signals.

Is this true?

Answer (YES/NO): NO